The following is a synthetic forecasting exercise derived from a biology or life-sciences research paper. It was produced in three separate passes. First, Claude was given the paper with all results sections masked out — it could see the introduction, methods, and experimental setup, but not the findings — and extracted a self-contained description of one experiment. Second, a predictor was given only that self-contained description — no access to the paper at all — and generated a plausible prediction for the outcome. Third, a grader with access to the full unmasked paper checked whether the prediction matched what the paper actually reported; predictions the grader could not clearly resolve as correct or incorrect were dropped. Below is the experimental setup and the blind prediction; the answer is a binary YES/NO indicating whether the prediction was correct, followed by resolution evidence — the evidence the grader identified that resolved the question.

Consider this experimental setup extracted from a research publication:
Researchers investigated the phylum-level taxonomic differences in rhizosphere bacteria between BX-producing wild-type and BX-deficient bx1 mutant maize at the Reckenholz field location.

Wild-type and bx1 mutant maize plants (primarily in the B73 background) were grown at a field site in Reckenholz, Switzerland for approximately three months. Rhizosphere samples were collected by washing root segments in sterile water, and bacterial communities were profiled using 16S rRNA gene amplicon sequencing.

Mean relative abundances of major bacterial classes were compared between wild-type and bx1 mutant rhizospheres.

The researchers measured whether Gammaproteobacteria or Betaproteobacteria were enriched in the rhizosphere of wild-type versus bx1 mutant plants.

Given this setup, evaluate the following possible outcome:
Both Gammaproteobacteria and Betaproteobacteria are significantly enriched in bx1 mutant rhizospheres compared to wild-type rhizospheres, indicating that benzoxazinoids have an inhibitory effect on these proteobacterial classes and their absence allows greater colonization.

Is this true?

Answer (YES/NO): NO